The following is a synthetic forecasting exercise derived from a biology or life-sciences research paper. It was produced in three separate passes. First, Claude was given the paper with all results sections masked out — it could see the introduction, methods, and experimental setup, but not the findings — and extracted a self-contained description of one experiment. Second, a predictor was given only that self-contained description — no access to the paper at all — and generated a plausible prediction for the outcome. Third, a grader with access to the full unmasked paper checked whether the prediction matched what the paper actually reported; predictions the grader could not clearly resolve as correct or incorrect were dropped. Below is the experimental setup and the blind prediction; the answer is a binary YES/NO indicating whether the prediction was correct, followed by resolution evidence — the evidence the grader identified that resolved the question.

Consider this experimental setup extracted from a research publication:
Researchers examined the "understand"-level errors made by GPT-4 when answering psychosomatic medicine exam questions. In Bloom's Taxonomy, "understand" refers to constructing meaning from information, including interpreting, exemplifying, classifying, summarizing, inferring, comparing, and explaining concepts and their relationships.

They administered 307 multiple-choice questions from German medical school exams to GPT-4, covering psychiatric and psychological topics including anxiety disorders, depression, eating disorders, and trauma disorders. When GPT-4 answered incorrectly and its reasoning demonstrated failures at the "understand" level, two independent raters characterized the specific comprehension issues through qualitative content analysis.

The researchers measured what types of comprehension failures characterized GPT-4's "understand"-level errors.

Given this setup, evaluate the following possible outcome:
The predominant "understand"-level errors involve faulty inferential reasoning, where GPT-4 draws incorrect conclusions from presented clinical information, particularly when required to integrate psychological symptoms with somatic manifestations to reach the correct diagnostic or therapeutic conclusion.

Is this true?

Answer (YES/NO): NO